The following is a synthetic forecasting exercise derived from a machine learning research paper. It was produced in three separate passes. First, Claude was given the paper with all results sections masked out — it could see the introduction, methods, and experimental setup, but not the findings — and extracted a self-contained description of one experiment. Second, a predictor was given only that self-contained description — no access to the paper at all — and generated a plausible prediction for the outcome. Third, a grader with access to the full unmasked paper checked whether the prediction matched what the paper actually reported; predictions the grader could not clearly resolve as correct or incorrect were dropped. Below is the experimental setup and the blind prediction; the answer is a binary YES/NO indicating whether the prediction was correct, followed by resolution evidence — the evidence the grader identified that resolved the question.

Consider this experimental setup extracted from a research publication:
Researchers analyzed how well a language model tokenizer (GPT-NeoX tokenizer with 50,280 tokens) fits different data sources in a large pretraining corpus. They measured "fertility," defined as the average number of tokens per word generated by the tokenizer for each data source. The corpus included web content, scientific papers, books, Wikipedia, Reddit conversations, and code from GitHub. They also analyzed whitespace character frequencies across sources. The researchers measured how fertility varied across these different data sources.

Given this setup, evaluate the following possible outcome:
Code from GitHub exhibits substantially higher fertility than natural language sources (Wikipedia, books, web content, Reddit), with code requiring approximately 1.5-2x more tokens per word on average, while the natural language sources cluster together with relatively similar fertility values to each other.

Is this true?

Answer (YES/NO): YES